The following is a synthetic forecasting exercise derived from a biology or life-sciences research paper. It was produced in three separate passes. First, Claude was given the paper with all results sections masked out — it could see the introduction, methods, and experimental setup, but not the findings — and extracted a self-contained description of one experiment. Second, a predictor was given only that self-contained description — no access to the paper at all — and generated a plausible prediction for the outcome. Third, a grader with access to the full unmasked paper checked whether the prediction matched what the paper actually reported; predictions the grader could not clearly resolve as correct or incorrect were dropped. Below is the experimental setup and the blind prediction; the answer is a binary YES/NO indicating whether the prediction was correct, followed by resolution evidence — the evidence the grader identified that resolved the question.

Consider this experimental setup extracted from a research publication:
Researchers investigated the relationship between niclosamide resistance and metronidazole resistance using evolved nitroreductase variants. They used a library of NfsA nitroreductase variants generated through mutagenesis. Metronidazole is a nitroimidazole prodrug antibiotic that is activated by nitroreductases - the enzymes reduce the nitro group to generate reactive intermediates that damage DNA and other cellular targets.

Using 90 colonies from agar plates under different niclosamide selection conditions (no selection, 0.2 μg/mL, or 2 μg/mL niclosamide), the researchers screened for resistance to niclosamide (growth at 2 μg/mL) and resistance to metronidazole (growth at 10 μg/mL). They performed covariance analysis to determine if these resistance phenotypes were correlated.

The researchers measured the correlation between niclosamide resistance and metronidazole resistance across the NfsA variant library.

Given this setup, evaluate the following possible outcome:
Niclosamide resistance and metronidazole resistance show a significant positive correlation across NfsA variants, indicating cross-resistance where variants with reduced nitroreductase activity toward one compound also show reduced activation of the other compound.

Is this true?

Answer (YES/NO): NO